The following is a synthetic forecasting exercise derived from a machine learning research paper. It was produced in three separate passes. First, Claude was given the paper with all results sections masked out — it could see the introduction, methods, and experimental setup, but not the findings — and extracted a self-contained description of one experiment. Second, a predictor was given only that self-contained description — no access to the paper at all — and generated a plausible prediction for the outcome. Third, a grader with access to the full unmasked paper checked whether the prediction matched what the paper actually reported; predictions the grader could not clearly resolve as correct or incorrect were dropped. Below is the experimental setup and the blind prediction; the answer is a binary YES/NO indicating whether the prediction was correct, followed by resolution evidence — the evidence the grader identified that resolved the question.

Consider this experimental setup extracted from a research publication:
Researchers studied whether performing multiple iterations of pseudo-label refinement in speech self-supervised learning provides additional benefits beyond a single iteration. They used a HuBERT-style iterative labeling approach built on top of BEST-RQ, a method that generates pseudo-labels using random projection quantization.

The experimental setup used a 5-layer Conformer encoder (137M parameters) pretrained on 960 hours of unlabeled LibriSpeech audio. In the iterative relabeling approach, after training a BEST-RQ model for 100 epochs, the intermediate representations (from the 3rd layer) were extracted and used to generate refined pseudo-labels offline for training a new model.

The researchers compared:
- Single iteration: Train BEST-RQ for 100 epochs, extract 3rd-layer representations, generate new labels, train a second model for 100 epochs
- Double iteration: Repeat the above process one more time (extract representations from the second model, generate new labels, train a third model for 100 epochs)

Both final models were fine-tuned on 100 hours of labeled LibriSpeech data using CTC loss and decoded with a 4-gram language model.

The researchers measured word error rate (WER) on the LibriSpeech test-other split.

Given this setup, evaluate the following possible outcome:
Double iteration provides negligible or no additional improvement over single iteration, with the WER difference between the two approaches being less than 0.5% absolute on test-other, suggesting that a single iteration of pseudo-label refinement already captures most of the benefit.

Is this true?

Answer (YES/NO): YES